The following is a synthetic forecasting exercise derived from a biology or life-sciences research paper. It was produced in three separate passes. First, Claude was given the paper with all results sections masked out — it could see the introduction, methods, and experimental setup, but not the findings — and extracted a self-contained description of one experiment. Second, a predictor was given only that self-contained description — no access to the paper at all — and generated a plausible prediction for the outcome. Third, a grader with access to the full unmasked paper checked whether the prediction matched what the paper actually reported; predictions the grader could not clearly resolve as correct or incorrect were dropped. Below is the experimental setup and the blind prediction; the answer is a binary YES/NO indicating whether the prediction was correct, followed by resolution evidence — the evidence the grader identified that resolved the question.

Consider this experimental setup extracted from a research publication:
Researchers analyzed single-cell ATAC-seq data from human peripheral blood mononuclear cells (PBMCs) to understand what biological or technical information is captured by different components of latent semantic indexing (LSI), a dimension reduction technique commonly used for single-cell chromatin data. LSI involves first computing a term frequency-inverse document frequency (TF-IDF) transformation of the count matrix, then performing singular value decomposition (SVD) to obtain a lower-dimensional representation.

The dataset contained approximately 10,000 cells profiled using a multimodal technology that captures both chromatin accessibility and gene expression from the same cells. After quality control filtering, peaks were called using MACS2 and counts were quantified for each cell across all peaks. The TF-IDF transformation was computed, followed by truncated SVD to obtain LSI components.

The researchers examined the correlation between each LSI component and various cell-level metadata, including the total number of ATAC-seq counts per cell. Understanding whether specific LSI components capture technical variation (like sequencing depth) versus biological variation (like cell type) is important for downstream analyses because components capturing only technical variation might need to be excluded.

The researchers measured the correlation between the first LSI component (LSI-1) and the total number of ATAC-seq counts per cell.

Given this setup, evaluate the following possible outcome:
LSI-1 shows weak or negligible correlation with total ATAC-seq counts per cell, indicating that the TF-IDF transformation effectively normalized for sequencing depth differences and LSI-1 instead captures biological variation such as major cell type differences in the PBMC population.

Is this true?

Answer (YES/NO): NO